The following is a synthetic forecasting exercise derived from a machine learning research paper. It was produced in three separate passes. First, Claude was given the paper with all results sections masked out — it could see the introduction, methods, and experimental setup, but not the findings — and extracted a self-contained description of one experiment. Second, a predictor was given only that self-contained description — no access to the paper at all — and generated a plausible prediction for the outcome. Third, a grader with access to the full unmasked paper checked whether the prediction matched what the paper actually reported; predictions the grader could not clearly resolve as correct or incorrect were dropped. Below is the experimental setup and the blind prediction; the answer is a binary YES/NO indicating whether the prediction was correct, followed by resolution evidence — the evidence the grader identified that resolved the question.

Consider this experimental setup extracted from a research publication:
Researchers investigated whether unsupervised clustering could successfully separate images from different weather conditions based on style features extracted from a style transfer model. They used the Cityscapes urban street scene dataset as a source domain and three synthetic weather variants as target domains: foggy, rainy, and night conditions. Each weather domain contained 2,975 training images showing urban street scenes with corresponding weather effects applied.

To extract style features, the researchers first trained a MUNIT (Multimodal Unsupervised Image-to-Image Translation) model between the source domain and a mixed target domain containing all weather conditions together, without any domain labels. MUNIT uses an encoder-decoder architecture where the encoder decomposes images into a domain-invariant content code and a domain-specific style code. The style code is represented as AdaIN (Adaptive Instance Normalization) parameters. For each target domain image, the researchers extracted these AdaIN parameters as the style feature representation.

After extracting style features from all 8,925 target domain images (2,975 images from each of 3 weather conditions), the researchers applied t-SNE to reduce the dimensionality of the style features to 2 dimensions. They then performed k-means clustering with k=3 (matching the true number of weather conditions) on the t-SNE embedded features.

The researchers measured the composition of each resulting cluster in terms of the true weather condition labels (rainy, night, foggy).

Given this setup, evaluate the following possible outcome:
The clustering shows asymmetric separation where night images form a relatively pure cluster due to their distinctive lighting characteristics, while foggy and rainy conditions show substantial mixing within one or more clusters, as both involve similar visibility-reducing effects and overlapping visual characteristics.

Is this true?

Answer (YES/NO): NO